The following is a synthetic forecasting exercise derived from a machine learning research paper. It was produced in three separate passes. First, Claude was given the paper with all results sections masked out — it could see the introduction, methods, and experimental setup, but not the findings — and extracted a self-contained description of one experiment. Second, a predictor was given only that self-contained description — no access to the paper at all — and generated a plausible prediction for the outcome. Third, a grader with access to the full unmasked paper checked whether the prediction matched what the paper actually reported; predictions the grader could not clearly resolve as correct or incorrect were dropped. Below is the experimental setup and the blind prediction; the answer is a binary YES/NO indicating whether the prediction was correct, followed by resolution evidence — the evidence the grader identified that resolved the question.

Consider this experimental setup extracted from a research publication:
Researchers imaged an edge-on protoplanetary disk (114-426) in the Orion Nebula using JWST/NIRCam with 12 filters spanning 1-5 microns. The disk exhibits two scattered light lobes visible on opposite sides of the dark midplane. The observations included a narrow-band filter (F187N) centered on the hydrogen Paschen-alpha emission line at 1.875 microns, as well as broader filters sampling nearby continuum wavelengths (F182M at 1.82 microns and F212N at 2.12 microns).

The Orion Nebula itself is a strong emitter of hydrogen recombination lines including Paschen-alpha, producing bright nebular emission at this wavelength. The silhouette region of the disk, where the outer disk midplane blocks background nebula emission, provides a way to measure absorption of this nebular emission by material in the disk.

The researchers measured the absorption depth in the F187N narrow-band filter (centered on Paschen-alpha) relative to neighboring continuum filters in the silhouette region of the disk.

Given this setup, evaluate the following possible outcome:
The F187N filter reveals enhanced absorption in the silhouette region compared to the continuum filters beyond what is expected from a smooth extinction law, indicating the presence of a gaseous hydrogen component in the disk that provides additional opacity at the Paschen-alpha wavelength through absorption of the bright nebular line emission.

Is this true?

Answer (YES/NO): YES